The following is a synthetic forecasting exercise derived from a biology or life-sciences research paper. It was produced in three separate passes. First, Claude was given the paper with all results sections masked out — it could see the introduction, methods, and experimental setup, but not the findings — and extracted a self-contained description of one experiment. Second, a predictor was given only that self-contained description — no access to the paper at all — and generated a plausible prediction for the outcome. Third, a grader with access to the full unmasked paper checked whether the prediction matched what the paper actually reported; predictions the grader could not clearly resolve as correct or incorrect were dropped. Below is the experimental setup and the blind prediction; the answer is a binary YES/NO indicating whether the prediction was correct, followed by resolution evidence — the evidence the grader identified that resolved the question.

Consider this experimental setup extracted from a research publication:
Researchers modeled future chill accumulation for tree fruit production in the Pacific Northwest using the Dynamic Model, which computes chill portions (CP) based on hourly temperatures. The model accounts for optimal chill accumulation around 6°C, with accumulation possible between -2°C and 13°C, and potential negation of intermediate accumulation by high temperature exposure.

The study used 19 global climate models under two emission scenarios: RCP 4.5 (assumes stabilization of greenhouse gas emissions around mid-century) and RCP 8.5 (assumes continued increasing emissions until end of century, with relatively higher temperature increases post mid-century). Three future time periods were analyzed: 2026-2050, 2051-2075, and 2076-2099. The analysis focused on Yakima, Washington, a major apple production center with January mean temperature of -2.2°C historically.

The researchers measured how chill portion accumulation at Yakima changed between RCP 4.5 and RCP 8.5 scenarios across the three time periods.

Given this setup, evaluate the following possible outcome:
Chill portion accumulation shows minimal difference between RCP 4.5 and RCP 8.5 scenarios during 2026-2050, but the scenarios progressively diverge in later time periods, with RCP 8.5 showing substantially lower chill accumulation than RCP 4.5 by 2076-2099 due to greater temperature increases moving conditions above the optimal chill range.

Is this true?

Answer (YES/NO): YES